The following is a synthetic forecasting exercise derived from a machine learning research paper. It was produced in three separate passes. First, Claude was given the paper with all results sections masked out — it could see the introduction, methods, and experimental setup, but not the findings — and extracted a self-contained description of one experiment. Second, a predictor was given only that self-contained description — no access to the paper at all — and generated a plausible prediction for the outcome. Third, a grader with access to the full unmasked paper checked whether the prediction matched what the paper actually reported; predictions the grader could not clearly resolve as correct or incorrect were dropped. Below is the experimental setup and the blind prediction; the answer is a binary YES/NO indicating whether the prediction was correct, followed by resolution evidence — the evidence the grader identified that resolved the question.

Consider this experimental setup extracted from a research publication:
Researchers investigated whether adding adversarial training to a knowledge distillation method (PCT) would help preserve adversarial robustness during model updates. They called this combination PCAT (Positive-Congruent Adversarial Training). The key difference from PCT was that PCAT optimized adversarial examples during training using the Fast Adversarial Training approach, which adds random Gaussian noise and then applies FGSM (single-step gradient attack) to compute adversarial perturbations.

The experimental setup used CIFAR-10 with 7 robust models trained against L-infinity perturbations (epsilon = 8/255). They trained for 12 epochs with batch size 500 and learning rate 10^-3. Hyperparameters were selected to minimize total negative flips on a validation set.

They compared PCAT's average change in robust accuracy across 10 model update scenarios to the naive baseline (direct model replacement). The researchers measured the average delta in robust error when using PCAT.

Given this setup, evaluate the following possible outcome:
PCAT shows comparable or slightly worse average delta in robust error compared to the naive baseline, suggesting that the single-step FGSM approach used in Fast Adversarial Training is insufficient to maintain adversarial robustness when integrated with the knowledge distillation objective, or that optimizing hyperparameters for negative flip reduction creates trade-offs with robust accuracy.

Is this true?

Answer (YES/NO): NO